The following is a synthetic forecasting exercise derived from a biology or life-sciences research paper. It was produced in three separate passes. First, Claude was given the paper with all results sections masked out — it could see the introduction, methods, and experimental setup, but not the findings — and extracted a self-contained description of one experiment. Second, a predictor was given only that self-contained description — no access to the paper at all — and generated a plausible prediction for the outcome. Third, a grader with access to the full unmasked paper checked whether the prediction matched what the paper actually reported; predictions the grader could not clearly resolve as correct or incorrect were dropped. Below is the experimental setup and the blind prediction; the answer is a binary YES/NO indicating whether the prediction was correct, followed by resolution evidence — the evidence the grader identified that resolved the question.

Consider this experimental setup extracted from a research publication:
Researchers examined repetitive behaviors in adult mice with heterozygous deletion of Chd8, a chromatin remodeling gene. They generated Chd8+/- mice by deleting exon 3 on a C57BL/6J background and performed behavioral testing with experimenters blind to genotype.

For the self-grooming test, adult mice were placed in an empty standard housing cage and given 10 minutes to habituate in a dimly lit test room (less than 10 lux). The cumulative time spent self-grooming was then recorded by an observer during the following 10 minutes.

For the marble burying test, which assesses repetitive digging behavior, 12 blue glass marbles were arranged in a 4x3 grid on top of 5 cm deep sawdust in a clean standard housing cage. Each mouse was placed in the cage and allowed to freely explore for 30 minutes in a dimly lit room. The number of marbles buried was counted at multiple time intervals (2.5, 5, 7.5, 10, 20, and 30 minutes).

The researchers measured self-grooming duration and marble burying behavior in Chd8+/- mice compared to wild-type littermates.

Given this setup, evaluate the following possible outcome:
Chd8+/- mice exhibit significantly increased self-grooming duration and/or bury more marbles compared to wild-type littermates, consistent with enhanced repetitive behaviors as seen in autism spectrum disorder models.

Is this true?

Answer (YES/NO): NO